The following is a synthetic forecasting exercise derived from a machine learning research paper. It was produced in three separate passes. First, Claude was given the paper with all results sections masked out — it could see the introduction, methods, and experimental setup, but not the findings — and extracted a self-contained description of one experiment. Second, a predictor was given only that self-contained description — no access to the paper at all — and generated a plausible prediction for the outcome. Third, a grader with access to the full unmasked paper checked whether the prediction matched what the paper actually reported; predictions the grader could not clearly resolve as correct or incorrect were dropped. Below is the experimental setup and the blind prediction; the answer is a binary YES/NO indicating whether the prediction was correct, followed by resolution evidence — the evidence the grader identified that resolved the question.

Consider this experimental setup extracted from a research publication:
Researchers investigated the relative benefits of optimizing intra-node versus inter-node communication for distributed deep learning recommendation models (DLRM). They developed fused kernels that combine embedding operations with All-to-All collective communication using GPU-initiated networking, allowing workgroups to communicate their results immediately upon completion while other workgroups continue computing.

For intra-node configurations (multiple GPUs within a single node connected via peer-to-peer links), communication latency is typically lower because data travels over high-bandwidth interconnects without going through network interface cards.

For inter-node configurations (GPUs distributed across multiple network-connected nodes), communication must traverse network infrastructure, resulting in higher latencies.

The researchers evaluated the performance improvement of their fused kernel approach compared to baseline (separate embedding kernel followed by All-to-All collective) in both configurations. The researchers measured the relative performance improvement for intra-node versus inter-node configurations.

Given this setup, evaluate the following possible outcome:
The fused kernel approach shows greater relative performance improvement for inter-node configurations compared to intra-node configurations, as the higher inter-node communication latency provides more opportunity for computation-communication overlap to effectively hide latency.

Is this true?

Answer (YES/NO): YES